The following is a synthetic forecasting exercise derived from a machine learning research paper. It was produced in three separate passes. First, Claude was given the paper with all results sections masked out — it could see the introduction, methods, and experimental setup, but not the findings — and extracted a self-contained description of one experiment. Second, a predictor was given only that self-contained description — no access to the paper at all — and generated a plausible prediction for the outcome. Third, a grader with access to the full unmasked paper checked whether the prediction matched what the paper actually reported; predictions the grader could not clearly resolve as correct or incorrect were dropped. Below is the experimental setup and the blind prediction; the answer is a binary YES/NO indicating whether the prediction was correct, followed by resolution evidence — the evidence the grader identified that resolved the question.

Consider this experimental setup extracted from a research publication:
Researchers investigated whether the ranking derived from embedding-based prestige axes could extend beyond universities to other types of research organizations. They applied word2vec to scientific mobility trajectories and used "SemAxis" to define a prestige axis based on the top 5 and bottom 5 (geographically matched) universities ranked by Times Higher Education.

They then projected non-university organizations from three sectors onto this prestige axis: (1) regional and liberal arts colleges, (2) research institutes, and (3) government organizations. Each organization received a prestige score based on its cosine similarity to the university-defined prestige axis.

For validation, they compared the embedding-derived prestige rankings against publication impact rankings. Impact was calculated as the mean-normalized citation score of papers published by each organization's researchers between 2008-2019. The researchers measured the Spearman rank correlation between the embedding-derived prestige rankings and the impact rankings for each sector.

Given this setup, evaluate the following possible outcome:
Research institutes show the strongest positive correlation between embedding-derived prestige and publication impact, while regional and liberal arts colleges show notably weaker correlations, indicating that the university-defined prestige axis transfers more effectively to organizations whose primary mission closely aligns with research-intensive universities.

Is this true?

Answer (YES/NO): NO